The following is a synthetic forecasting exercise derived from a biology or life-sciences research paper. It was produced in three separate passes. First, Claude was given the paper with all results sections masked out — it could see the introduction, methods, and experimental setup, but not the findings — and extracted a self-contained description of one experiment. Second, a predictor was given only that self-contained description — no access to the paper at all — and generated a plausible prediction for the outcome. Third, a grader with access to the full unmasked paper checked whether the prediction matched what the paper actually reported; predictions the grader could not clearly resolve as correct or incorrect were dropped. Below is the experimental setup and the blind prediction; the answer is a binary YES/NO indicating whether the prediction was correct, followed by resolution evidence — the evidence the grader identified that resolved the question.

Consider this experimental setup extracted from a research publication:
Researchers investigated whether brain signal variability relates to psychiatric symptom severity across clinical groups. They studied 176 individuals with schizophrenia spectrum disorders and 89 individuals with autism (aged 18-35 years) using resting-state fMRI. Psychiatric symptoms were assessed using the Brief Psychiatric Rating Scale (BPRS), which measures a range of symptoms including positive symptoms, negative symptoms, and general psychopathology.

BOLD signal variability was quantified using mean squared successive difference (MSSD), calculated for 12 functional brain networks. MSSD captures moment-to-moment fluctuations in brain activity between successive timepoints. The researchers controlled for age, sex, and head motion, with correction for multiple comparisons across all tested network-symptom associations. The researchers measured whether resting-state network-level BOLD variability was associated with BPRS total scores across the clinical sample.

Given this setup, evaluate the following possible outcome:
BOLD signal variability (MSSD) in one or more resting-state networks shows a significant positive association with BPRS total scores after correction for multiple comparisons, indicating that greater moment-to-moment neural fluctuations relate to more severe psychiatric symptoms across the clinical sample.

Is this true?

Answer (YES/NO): NO